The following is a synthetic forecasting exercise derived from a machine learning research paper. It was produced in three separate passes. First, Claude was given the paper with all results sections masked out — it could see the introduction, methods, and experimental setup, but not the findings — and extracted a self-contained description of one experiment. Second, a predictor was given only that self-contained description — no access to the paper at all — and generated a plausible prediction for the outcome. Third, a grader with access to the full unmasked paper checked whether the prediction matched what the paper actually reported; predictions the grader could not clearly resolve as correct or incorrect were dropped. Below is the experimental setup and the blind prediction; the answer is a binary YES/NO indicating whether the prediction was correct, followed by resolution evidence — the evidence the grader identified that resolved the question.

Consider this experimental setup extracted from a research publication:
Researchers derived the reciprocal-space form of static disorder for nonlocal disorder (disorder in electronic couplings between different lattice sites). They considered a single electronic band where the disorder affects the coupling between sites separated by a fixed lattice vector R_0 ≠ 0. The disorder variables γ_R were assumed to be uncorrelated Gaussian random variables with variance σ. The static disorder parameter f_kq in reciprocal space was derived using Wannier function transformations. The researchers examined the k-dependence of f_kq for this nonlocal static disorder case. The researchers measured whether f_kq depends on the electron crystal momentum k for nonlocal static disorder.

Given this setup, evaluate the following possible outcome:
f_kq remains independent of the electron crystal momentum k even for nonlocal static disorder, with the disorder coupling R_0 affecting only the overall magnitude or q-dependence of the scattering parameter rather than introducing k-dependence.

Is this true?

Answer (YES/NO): NO